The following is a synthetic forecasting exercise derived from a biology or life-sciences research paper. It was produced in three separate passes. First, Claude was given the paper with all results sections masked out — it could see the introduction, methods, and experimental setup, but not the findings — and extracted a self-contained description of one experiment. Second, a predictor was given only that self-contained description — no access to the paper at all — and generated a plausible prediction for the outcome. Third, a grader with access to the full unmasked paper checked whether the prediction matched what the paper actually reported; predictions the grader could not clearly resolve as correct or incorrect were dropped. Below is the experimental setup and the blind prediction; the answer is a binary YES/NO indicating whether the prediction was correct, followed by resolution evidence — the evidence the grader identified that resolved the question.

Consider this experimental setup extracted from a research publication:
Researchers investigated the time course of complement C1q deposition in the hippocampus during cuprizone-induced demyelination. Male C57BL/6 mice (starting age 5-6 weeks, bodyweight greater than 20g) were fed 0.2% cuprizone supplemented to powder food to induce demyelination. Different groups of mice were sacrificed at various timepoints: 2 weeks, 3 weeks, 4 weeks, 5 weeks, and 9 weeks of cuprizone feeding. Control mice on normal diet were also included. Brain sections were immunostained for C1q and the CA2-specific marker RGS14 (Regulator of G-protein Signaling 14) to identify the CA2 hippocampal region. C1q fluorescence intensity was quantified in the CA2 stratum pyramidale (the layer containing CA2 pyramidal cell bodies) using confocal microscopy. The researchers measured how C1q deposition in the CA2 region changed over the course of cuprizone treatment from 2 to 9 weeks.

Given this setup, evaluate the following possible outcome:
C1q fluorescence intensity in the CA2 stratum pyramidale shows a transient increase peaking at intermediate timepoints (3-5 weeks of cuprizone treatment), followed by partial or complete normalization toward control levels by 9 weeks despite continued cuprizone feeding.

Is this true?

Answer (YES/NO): NO